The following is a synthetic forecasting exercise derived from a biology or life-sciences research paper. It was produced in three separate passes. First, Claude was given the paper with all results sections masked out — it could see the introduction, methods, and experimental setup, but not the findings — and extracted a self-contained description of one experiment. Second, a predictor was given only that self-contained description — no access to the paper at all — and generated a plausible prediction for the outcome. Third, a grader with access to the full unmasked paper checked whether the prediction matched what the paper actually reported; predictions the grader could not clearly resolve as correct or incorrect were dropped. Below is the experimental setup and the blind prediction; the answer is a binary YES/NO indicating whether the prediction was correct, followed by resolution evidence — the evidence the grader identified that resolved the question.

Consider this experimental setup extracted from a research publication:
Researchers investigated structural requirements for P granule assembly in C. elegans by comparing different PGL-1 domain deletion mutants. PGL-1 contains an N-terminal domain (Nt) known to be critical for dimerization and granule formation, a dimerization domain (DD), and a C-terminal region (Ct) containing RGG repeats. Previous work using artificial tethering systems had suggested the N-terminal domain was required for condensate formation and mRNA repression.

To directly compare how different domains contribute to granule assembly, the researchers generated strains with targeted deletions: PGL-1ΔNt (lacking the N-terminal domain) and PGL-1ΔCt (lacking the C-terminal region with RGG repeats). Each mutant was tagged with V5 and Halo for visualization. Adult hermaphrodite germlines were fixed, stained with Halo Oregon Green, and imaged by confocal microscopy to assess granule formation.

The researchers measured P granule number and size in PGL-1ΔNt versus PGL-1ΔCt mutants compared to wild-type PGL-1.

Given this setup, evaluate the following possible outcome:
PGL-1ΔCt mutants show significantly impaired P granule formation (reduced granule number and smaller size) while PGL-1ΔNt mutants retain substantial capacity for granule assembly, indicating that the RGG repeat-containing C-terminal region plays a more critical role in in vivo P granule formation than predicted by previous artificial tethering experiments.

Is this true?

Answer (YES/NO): NO